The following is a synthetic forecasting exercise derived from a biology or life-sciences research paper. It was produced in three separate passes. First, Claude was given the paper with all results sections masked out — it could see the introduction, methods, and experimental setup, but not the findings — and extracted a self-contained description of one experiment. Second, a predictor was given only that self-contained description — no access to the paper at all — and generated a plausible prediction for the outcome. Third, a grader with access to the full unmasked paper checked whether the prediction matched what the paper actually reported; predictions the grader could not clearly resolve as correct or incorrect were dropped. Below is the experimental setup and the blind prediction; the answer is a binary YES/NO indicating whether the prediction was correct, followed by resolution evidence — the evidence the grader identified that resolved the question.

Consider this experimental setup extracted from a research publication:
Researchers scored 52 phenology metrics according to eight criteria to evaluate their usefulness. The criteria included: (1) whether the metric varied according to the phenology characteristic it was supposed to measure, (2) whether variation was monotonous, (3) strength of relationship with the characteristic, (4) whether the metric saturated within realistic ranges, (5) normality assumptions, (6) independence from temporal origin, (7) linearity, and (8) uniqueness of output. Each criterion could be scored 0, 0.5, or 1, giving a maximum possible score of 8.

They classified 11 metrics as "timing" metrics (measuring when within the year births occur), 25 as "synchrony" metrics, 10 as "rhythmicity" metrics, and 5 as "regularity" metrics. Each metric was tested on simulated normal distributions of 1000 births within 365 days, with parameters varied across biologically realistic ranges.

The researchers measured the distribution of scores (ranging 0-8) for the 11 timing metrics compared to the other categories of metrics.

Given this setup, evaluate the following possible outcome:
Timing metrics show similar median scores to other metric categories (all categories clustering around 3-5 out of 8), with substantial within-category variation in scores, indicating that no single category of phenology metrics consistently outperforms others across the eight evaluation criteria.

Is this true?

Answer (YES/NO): NO